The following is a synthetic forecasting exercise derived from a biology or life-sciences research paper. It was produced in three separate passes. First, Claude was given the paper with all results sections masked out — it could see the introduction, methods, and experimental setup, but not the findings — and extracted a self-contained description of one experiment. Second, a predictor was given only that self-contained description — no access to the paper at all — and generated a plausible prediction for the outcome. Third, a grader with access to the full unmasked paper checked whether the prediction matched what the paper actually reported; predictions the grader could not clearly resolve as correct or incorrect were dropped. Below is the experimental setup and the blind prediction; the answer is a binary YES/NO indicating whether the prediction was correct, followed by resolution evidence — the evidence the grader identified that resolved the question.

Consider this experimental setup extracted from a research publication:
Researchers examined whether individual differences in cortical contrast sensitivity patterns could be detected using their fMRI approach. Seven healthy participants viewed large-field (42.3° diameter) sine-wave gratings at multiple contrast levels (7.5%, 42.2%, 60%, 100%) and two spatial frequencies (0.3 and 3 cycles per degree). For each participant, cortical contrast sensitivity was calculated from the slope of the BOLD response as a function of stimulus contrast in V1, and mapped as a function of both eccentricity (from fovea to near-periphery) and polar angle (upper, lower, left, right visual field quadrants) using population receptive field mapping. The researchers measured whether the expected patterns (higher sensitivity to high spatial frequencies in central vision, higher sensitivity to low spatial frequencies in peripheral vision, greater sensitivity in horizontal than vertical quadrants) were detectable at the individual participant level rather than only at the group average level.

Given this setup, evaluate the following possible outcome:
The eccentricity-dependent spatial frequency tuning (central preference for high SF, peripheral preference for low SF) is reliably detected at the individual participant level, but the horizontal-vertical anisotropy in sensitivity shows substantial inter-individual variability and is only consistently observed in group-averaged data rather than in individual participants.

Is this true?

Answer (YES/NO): NO